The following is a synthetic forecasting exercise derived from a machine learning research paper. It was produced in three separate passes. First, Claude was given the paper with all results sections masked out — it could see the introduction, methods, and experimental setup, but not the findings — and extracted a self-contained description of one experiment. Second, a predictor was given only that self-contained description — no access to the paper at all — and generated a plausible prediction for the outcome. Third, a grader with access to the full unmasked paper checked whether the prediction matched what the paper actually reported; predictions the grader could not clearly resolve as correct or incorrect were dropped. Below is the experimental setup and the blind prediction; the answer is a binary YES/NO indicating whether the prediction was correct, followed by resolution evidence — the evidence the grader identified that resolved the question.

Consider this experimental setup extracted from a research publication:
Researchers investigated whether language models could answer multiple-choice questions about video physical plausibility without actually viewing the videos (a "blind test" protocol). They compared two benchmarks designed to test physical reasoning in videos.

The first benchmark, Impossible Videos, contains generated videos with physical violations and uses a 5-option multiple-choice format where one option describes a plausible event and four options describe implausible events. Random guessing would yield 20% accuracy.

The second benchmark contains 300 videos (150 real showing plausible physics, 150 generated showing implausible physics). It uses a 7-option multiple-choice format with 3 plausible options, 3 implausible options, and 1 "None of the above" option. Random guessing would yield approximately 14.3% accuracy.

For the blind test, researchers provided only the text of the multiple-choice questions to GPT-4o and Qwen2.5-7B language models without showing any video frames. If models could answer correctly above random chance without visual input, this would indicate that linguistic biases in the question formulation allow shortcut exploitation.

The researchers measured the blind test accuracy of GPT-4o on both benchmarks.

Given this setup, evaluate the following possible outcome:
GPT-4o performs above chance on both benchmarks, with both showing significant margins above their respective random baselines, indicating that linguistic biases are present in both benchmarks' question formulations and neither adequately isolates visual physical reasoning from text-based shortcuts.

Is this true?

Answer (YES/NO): NO